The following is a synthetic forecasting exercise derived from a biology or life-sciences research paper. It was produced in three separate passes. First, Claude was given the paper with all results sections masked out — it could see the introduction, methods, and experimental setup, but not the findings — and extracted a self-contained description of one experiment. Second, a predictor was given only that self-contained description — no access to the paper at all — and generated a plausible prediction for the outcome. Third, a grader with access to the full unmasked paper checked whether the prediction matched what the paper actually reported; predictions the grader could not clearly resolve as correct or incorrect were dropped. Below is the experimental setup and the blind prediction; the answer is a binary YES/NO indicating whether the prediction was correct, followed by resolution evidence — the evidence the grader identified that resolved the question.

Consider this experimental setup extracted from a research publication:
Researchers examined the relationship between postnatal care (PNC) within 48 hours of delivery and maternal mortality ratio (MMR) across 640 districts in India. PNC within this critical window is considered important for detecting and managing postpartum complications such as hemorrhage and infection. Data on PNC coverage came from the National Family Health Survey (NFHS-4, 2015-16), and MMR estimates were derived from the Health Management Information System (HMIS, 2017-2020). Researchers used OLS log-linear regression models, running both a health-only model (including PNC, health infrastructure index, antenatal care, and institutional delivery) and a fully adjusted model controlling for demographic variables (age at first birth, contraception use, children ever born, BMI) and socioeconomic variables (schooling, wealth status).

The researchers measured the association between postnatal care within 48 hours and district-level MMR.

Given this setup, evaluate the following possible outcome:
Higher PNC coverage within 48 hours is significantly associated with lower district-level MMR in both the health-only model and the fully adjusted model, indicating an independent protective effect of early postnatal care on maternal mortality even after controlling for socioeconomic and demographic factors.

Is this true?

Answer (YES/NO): YES